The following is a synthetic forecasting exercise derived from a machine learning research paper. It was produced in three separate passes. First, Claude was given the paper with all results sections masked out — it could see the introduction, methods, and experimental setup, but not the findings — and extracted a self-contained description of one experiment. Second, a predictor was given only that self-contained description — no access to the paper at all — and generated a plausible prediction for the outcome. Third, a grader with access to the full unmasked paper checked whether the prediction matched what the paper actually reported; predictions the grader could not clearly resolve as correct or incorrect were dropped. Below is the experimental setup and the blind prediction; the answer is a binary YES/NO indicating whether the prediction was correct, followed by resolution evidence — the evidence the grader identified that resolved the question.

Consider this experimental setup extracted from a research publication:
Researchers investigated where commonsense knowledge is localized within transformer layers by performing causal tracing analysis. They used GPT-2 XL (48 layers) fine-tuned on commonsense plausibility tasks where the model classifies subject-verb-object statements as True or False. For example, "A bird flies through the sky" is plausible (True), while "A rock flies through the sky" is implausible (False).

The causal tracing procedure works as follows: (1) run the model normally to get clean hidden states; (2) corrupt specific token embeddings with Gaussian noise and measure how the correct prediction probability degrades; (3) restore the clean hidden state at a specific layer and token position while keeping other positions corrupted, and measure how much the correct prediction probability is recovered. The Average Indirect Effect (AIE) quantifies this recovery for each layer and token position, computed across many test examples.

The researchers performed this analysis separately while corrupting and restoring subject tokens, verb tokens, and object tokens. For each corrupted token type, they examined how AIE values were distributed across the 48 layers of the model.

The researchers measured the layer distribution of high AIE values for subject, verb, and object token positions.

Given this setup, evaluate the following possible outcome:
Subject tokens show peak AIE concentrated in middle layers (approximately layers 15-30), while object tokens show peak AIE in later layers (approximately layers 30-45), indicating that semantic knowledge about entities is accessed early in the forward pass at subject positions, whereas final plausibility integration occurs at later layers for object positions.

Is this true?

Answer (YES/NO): NO